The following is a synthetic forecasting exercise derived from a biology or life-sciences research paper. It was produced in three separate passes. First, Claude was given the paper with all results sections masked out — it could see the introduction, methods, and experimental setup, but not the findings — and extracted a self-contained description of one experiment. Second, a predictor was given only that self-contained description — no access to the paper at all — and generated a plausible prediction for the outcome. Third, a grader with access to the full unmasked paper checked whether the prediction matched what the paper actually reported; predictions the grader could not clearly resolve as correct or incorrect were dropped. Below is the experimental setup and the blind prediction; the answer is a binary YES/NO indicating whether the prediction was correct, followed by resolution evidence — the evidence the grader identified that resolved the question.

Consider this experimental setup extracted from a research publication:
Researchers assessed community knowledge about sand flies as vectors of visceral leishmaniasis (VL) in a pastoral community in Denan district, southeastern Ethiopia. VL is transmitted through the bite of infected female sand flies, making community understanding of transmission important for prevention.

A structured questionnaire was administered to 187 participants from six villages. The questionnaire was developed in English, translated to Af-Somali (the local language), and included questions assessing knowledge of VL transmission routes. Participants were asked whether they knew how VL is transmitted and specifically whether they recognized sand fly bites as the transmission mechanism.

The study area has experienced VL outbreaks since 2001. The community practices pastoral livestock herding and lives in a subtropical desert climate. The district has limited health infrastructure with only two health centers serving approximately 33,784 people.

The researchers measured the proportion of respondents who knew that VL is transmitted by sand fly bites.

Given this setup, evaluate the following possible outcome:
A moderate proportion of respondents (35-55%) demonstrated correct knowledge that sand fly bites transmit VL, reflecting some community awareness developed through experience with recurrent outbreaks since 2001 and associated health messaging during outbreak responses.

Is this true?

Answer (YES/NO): YES